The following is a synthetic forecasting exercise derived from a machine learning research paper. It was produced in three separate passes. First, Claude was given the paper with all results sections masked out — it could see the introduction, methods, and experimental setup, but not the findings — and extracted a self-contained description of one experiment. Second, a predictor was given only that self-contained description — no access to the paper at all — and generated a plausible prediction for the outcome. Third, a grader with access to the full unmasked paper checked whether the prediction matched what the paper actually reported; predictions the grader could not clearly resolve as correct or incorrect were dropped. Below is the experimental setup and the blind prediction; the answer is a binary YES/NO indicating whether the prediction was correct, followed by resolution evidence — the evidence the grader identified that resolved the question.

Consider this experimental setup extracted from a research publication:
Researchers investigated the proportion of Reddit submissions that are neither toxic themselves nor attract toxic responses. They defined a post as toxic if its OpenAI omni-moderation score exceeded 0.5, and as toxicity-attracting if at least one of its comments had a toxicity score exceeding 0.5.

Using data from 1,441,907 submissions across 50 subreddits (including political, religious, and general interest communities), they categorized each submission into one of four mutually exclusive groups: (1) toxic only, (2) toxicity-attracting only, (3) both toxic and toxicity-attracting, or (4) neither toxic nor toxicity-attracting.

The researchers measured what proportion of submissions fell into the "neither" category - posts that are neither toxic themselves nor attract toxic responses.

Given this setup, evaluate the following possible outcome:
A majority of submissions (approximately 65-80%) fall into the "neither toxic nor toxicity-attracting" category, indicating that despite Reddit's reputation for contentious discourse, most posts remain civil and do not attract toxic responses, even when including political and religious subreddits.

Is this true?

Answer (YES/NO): NO